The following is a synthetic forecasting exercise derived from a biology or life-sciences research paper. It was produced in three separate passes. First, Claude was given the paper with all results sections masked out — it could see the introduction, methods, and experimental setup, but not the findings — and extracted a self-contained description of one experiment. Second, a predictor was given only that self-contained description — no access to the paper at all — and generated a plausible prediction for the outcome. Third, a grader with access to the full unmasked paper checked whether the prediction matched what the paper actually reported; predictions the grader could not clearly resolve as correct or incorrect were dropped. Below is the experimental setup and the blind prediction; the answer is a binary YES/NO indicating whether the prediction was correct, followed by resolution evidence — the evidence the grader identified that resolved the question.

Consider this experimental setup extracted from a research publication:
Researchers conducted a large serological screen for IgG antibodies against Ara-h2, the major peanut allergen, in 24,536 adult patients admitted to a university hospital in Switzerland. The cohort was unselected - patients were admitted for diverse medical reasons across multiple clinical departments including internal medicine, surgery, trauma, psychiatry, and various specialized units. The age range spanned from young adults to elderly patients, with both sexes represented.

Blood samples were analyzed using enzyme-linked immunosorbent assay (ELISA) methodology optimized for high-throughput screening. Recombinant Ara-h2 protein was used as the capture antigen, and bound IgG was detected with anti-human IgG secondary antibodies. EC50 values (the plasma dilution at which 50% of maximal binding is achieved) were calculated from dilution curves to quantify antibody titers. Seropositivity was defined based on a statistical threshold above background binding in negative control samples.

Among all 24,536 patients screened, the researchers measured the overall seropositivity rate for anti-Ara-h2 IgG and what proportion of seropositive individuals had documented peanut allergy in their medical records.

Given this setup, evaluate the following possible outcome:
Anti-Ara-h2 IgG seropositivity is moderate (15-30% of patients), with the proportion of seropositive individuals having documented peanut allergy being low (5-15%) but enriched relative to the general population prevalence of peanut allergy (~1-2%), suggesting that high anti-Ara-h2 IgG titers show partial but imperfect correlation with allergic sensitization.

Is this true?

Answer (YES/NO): NO